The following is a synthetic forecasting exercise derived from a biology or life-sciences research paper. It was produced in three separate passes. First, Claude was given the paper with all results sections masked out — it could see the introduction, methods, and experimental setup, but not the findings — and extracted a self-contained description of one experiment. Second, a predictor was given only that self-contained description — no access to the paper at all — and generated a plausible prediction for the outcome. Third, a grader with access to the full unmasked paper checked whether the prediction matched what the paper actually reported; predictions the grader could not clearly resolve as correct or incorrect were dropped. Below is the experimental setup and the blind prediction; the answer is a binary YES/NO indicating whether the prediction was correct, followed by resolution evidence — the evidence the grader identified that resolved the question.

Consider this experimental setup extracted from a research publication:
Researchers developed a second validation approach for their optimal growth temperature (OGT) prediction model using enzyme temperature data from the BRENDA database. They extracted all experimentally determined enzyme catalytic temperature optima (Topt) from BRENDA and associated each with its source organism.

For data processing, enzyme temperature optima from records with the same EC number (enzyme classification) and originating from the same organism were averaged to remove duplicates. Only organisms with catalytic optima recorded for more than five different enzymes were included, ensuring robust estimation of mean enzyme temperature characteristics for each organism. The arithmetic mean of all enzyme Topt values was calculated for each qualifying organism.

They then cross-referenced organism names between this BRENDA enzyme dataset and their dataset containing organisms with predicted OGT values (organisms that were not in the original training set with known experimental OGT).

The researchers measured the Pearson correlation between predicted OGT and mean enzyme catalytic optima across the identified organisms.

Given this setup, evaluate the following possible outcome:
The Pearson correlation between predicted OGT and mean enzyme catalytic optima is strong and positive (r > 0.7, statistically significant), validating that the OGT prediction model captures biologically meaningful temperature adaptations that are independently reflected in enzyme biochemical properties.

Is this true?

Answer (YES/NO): YES